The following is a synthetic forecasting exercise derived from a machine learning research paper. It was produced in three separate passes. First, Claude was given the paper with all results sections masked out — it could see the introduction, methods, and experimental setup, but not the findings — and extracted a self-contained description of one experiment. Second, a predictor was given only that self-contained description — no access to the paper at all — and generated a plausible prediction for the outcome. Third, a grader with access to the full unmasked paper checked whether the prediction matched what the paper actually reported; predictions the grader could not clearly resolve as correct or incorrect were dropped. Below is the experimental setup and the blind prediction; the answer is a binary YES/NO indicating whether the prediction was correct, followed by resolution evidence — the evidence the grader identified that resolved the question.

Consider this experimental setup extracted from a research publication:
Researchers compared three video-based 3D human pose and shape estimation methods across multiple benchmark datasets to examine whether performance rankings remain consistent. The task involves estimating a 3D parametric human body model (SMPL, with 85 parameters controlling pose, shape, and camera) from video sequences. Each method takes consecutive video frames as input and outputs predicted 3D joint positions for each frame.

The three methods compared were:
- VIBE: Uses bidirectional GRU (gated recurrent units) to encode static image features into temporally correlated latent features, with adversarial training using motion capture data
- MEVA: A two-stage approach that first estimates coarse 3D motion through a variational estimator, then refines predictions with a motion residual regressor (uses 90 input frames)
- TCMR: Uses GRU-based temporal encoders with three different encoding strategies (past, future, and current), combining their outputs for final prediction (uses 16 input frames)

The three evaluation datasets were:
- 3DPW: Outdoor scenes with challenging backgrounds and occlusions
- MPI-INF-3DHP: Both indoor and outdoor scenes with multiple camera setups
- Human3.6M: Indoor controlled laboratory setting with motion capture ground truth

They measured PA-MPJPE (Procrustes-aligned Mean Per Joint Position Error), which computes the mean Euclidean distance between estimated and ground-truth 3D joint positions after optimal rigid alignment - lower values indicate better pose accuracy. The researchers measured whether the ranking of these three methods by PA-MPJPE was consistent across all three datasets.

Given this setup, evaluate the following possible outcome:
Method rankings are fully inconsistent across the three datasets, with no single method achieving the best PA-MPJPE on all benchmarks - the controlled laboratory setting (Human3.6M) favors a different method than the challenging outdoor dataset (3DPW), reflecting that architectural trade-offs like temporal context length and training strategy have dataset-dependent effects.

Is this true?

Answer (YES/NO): NO